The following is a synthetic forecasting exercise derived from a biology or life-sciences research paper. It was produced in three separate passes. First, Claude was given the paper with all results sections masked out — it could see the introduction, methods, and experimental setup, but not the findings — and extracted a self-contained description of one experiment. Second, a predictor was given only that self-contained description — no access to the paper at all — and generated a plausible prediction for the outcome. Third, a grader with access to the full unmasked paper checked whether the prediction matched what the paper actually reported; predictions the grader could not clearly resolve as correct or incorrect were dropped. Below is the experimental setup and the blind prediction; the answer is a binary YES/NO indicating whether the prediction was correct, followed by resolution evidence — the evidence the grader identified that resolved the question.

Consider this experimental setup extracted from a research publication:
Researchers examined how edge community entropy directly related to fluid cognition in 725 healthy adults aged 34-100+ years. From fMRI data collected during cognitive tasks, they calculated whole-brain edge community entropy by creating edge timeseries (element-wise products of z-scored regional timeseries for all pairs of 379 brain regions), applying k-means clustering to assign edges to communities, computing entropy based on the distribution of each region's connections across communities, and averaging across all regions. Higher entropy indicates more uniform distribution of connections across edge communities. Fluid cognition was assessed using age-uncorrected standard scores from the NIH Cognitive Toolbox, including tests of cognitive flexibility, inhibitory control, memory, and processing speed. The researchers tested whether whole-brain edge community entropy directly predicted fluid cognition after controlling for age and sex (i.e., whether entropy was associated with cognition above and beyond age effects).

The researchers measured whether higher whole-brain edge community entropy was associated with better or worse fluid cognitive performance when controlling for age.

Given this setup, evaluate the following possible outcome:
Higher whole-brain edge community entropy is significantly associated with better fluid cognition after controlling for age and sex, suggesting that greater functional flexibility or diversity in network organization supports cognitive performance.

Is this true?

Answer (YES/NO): NO